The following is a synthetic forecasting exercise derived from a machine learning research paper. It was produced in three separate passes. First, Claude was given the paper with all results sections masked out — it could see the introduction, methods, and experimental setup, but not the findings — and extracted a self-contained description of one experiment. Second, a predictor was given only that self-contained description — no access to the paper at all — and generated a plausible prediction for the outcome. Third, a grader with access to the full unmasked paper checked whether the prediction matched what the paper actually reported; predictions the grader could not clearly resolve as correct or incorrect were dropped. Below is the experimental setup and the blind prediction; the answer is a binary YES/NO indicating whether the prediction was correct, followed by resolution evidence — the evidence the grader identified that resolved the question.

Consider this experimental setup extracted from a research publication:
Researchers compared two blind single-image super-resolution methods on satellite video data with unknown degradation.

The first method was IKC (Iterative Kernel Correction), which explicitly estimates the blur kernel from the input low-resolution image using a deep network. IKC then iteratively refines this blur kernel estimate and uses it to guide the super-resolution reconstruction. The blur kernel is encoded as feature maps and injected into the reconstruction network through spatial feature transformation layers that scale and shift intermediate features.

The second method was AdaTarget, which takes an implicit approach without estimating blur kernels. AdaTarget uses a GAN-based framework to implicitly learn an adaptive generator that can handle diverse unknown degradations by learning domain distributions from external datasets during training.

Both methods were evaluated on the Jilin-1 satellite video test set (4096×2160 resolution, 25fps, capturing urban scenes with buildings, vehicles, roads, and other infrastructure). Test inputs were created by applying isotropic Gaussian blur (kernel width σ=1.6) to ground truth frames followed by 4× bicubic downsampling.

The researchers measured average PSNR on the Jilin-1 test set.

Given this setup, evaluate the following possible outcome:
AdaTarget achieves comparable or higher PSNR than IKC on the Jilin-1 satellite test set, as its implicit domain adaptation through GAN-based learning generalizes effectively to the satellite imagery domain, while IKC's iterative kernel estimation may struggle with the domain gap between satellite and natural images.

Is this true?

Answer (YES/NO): NO